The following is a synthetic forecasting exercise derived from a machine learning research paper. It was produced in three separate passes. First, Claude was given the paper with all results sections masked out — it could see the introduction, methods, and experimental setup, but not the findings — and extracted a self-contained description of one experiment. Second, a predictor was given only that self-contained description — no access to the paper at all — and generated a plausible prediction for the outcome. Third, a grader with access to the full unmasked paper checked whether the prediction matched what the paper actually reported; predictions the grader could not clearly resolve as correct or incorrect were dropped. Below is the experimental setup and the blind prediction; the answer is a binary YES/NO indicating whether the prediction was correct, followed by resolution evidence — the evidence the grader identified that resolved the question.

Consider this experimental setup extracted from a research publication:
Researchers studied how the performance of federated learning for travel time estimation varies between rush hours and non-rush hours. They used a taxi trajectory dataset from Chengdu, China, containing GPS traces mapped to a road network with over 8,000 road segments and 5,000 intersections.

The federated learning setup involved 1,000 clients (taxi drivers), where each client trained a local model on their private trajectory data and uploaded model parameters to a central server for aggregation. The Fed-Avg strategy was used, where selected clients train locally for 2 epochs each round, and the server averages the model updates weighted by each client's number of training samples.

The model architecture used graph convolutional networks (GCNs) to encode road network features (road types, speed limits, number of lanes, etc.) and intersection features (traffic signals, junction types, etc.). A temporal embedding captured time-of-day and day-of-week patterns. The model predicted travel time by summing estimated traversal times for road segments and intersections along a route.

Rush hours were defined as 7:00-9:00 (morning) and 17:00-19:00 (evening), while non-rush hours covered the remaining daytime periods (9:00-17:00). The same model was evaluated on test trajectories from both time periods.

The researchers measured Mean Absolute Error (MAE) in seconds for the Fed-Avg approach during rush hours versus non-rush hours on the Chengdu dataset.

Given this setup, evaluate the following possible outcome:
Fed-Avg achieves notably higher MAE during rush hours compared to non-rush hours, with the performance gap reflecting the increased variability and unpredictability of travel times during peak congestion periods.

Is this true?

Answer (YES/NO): YES